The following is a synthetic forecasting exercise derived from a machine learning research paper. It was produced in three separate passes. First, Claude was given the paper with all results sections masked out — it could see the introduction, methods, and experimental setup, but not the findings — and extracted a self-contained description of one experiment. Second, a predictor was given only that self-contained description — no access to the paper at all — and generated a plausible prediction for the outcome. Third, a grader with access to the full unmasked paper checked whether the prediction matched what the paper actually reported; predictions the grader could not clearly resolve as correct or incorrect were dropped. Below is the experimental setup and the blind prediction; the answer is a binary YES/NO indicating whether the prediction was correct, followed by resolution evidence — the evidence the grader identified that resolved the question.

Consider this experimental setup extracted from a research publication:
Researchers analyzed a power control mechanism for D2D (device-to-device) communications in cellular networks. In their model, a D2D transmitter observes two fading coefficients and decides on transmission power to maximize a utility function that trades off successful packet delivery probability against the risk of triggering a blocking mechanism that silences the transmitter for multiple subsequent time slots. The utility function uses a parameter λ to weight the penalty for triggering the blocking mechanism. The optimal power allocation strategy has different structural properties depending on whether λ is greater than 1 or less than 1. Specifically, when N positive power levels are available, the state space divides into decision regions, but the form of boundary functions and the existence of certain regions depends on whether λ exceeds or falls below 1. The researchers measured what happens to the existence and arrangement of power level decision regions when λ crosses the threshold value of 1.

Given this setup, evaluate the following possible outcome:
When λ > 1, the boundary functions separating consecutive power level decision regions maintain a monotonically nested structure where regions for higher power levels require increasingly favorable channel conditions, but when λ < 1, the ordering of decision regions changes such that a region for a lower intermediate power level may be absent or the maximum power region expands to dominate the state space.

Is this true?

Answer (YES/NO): YES